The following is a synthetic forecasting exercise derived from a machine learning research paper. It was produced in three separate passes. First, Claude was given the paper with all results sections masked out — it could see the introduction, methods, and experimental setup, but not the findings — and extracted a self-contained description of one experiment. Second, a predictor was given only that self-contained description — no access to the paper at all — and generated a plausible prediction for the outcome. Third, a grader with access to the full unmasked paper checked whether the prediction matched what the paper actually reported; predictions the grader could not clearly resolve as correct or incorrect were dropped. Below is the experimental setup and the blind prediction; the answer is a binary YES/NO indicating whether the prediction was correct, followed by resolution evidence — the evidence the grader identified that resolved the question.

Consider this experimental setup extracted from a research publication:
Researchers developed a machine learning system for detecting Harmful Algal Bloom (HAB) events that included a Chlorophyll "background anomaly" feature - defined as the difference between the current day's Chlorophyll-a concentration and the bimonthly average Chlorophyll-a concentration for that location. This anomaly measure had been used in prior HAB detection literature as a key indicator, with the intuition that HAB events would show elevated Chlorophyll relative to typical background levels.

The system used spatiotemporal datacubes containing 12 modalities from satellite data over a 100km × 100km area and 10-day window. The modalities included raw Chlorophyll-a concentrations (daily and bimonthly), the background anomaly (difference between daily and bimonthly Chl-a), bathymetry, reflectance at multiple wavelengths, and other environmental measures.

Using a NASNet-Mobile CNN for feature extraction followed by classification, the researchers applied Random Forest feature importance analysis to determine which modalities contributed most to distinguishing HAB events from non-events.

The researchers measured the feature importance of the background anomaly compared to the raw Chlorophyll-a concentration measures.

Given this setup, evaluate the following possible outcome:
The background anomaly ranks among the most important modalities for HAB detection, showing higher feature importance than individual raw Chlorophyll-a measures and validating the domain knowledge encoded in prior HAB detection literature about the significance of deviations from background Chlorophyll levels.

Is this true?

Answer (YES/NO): NO